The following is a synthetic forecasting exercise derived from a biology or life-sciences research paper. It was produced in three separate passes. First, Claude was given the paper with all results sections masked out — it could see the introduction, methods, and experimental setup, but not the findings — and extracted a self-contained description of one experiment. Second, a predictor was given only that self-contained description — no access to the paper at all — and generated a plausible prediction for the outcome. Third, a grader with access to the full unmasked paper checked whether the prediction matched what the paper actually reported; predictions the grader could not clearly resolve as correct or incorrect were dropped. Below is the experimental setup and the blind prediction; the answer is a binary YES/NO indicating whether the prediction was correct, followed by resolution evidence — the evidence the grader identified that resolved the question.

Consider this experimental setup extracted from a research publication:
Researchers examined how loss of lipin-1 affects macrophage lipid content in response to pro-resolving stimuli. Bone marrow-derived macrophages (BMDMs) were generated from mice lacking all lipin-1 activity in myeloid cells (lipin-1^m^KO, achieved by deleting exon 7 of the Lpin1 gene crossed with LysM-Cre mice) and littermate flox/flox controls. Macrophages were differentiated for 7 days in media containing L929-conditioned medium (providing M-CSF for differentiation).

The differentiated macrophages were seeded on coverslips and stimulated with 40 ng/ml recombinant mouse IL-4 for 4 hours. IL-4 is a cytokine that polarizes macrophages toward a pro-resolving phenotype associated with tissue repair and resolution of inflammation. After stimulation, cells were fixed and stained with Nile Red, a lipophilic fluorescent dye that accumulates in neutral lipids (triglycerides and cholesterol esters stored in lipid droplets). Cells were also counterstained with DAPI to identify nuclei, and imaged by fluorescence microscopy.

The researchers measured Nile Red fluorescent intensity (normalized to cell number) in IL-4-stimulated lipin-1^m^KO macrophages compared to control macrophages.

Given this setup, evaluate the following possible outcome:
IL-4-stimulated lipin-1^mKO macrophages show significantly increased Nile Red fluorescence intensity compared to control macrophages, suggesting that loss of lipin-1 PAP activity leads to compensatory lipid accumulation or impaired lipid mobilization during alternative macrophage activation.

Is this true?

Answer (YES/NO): YES